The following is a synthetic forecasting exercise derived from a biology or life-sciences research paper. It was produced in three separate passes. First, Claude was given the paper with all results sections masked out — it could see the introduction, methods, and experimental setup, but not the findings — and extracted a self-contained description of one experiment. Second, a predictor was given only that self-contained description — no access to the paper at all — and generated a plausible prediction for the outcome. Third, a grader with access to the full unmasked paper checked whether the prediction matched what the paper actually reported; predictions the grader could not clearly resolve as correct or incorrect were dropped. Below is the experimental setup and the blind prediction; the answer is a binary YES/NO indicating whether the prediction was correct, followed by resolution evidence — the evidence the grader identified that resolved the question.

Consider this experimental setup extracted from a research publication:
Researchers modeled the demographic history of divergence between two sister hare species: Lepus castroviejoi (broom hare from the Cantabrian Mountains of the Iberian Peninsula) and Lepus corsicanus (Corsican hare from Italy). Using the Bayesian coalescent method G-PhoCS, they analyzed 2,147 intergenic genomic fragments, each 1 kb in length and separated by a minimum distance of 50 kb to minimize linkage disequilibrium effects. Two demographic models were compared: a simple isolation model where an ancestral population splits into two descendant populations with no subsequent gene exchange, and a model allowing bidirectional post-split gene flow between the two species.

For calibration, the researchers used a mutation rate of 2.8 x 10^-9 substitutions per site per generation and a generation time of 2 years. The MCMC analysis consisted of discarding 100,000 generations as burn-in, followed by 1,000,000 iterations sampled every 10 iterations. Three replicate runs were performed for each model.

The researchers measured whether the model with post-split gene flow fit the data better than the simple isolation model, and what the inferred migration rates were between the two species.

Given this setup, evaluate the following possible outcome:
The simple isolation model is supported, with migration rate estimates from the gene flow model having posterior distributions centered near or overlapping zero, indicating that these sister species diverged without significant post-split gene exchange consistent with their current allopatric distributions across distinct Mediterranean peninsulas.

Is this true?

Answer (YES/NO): YES